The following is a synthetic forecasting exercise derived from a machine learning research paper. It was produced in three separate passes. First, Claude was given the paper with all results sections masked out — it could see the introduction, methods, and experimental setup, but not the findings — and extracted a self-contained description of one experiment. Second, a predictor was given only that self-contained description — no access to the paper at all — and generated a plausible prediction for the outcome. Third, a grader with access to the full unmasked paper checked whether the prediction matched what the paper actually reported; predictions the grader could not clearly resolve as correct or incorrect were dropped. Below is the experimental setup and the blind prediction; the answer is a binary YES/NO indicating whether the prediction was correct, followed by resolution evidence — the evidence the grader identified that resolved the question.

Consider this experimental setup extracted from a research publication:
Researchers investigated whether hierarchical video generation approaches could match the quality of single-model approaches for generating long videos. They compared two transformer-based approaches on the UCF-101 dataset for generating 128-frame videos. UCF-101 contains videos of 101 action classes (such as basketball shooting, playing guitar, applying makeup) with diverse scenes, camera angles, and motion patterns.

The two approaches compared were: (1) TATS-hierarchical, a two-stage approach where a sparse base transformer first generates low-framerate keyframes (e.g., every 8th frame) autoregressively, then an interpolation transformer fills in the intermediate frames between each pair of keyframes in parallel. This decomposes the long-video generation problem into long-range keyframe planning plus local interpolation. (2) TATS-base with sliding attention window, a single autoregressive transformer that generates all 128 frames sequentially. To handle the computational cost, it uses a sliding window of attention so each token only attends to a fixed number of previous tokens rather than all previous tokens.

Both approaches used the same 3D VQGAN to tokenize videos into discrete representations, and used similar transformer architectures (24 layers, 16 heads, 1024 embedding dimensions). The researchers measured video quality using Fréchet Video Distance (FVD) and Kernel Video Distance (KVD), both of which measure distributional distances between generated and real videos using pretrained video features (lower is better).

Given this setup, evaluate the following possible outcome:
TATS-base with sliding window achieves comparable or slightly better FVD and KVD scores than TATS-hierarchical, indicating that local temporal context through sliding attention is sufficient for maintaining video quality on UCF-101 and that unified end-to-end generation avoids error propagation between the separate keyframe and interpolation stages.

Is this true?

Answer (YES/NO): NO